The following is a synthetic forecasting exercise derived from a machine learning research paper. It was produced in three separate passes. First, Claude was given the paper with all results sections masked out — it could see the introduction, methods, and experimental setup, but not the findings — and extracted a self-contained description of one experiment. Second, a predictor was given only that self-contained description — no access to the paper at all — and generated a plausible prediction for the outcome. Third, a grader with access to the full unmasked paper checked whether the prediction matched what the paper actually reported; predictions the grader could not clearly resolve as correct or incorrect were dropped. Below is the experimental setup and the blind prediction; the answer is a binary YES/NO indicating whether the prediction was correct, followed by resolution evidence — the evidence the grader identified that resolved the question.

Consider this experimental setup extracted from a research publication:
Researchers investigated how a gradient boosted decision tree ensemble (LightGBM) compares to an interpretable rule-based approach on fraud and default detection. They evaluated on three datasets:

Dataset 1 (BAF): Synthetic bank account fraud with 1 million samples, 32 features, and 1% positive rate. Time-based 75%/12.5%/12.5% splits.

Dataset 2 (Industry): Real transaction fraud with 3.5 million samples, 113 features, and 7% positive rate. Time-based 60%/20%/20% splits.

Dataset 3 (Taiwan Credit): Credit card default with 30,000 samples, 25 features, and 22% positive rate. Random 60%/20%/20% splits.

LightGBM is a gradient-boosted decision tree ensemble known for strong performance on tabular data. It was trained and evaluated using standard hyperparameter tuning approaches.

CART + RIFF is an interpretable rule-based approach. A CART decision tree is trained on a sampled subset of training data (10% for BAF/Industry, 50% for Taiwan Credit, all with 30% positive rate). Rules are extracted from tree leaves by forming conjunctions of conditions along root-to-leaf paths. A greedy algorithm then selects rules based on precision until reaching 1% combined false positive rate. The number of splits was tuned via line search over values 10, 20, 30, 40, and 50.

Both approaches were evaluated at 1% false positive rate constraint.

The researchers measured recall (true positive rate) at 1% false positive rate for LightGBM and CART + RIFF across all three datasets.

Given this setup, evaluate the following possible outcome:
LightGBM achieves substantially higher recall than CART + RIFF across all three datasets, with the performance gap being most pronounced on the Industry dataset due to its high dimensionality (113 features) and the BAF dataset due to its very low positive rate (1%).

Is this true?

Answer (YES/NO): NO